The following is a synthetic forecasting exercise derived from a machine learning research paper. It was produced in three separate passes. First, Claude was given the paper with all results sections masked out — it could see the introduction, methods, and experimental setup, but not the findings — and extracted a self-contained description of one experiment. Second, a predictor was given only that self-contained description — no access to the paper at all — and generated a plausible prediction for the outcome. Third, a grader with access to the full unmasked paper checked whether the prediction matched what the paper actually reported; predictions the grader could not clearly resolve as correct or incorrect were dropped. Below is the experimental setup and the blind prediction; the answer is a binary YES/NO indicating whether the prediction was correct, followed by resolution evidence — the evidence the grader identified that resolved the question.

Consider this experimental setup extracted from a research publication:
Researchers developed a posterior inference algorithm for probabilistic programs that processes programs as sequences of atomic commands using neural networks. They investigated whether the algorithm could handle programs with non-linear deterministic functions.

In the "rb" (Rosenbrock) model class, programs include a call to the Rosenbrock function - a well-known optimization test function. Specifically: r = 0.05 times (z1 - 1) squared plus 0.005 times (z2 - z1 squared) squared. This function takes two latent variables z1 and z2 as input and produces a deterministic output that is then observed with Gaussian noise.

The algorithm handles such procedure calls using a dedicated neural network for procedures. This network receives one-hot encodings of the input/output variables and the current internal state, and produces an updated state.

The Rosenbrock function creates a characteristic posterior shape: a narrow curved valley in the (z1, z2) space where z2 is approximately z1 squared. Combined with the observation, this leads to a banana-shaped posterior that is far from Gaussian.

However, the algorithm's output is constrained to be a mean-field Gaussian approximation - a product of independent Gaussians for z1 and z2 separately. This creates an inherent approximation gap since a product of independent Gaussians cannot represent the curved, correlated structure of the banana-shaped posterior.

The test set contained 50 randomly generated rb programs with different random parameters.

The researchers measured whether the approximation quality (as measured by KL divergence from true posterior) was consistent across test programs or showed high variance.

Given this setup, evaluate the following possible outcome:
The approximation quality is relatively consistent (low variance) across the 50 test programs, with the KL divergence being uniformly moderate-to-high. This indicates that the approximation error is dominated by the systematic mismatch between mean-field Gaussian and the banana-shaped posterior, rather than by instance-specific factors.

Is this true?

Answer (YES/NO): NO